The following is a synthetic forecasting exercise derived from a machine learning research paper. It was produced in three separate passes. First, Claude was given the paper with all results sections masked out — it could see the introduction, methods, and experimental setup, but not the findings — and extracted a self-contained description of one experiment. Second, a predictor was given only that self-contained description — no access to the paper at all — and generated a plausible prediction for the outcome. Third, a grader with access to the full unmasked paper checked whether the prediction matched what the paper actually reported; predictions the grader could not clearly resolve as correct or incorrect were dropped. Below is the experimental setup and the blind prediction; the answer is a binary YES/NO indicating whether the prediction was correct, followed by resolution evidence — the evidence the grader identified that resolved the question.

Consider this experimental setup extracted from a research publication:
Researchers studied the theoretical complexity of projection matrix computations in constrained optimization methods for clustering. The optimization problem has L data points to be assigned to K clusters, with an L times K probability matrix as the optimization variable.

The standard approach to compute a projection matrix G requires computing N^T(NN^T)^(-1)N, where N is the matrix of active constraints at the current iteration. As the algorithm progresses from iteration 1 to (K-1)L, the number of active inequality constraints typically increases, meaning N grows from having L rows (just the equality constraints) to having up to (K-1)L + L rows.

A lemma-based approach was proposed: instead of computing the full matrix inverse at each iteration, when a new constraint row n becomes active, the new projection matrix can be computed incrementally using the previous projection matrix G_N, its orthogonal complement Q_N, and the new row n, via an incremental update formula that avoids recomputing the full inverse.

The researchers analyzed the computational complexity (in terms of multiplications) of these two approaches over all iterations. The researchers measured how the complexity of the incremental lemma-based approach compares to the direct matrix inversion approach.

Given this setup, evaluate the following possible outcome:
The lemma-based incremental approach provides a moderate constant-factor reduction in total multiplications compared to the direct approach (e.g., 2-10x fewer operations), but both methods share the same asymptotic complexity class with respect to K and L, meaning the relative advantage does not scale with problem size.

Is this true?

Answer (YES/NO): NO